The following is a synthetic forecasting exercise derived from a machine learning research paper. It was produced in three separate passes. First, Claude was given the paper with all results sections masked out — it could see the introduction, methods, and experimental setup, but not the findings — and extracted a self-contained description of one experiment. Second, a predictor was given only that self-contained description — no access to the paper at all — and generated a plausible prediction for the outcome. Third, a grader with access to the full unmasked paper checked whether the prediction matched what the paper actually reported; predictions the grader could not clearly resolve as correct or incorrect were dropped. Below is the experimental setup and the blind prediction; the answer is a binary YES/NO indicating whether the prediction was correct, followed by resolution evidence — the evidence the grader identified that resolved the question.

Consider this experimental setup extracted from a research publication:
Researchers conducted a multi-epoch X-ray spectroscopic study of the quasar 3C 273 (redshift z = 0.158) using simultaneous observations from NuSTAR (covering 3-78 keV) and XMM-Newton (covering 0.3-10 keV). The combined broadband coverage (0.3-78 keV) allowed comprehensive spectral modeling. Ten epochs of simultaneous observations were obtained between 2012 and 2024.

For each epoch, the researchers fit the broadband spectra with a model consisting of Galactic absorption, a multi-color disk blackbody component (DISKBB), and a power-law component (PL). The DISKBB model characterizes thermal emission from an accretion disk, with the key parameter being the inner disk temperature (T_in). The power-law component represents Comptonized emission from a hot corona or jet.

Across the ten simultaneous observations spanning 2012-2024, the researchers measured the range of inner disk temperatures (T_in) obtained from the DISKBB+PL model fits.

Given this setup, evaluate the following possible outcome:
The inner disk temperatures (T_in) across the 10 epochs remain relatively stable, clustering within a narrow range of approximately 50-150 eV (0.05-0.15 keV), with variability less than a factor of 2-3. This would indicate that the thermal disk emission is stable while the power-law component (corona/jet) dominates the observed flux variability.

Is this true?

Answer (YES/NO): YES